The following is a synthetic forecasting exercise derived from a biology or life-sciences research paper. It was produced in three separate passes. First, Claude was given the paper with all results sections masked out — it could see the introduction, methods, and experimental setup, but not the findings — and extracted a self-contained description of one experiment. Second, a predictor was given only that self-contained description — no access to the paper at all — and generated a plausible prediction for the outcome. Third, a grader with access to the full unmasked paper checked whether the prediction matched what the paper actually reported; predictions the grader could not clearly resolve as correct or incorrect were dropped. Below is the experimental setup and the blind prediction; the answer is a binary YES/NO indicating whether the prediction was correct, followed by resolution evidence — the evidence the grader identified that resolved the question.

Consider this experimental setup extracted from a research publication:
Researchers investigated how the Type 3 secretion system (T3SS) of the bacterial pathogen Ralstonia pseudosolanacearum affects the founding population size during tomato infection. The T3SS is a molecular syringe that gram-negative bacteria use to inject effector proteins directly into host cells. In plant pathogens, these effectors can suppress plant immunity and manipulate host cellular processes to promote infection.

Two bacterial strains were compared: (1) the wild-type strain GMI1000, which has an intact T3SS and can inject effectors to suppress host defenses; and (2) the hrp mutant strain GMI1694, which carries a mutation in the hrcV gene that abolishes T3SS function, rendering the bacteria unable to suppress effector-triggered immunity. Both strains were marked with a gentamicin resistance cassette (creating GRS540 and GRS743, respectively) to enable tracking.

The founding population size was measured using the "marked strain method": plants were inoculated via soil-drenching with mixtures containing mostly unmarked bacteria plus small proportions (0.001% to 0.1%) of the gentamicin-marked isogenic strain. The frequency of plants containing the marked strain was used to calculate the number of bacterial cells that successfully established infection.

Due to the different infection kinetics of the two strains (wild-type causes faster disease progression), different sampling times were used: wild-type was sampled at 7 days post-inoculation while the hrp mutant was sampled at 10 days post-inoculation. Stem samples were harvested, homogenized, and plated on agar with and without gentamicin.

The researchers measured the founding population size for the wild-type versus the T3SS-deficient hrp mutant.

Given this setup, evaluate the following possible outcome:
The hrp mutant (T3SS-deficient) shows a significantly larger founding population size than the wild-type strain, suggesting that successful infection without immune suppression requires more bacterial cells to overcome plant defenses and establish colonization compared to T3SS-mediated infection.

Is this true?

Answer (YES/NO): NO